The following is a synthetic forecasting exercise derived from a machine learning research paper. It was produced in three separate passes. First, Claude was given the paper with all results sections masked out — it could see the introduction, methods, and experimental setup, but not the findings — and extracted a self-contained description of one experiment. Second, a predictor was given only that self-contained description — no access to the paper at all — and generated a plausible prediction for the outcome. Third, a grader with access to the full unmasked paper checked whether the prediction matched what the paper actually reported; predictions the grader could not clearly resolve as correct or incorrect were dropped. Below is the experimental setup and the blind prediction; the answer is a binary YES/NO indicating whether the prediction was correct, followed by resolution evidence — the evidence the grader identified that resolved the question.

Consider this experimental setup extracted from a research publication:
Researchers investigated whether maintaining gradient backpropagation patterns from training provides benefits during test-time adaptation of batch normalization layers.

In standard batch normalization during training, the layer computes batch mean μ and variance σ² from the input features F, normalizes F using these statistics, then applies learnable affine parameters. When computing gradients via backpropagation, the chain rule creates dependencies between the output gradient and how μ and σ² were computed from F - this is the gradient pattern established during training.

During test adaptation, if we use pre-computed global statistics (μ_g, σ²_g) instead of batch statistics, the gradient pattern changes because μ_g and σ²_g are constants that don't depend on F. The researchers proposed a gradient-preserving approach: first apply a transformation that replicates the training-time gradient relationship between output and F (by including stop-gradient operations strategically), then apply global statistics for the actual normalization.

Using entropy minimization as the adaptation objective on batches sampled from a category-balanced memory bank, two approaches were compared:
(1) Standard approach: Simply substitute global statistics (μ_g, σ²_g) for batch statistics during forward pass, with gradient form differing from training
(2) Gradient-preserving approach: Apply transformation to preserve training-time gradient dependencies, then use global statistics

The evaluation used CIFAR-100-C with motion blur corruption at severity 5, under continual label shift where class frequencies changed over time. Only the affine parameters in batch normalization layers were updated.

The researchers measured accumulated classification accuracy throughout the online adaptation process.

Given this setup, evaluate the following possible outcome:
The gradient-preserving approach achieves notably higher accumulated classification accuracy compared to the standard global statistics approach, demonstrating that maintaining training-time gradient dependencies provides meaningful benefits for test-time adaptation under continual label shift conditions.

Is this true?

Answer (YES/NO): YES